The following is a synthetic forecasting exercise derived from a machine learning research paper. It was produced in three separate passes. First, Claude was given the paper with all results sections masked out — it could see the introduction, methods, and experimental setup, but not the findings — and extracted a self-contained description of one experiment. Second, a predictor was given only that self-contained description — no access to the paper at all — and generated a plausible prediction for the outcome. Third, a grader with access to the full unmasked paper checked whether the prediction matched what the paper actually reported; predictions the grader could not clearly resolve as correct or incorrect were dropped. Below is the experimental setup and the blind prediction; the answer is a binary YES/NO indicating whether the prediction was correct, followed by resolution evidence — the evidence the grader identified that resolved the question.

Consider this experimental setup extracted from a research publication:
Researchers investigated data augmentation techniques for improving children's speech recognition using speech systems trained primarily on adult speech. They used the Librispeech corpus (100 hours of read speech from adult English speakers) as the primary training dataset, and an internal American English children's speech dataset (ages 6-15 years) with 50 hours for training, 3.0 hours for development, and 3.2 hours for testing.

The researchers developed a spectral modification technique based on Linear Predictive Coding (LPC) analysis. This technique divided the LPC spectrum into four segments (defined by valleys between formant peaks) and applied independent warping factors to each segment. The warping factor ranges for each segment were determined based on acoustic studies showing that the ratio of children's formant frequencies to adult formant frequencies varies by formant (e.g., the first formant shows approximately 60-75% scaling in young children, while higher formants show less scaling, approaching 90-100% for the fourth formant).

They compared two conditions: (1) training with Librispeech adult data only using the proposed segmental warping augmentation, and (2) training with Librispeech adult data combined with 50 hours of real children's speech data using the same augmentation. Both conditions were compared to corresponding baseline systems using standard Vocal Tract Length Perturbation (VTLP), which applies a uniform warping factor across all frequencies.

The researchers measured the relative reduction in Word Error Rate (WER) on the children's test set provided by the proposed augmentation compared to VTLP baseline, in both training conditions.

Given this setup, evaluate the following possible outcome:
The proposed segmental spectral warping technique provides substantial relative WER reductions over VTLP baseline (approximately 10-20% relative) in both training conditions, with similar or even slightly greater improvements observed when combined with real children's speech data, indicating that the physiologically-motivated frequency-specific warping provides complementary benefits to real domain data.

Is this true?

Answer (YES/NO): NO